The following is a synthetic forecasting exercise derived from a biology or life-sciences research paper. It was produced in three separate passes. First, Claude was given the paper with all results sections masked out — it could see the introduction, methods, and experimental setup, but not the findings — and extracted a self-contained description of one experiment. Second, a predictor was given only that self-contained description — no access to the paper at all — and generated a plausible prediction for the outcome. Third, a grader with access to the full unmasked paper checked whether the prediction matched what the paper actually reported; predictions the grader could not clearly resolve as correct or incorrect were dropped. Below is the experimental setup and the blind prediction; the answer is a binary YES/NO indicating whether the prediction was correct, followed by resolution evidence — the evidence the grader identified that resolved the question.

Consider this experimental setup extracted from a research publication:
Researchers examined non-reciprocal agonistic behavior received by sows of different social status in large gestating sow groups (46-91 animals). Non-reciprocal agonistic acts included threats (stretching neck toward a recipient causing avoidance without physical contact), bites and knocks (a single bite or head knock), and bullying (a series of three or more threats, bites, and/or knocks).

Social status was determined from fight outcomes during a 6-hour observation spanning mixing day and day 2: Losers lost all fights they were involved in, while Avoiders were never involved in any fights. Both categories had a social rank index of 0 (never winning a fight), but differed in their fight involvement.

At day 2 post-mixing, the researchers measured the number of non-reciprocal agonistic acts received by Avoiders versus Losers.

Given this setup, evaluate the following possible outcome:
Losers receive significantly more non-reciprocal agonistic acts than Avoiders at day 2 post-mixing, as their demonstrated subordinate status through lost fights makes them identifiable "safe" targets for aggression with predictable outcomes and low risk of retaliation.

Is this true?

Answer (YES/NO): YES